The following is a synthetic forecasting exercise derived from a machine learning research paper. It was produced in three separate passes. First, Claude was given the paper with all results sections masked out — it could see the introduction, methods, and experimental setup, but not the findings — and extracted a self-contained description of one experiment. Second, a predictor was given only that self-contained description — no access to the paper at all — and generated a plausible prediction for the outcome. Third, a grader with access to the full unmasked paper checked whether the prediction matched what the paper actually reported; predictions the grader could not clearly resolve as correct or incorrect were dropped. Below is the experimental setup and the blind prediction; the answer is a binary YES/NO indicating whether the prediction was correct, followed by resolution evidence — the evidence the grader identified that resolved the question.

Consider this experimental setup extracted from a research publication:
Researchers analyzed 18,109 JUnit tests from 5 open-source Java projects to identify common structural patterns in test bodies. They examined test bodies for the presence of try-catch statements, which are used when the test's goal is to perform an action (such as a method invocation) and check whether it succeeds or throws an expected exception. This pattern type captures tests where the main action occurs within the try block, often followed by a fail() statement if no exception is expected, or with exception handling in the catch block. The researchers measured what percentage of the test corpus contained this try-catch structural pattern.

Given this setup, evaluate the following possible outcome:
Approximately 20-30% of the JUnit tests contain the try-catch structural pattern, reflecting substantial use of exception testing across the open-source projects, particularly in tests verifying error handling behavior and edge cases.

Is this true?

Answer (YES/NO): NO